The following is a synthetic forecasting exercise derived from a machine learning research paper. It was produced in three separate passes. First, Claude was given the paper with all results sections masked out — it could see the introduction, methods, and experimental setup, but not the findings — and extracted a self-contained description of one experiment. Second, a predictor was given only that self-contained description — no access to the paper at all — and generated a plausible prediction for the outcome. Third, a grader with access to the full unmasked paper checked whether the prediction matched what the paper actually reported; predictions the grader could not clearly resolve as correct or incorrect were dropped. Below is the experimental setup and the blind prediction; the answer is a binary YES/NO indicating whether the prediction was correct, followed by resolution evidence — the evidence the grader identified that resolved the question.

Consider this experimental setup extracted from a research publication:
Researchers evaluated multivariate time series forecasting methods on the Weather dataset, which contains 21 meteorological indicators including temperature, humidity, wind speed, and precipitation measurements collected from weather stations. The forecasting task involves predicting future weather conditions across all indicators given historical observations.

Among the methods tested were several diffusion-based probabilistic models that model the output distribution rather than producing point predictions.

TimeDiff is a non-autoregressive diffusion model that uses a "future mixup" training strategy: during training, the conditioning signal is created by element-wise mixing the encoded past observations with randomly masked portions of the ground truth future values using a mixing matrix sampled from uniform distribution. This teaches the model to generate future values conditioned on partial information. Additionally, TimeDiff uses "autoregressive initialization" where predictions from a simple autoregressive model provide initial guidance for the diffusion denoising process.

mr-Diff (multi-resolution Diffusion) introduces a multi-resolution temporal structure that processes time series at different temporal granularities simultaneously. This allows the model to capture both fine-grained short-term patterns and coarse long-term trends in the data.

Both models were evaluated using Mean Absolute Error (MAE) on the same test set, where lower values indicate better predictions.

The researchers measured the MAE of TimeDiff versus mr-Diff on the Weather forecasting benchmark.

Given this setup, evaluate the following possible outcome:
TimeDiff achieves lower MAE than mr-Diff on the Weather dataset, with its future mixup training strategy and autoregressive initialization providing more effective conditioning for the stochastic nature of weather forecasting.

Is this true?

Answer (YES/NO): YES